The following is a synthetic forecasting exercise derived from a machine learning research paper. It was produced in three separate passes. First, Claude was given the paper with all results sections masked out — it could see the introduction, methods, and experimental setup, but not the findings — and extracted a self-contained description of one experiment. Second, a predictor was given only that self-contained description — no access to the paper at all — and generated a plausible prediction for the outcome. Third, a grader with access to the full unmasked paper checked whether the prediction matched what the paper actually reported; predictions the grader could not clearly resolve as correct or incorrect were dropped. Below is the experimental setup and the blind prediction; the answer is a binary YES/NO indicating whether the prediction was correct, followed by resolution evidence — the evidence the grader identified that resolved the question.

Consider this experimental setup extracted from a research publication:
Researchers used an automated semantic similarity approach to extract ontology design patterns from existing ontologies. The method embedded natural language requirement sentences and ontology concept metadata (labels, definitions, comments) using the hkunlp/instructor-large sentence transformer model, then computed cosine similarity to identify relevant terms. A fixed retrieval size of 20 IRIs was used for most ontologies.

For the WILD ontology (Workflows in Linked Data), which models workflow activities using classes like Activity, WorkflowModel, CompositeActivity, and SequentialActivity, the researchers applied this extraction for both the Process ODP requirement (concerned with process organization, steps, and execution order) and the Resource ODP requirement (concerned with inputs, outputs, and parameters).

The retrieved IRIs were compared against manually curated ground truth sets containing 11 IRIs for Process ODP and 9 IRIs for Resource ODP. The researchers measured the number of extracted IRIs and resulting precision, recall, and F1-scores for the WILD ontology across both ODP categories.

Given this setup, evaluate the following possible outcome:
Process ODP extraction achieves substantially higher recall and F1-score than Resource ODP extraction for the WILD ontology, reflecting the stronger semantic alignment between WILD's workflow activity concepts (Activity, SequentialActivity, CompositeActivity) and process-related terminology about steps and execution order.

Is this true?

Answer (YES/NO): NO